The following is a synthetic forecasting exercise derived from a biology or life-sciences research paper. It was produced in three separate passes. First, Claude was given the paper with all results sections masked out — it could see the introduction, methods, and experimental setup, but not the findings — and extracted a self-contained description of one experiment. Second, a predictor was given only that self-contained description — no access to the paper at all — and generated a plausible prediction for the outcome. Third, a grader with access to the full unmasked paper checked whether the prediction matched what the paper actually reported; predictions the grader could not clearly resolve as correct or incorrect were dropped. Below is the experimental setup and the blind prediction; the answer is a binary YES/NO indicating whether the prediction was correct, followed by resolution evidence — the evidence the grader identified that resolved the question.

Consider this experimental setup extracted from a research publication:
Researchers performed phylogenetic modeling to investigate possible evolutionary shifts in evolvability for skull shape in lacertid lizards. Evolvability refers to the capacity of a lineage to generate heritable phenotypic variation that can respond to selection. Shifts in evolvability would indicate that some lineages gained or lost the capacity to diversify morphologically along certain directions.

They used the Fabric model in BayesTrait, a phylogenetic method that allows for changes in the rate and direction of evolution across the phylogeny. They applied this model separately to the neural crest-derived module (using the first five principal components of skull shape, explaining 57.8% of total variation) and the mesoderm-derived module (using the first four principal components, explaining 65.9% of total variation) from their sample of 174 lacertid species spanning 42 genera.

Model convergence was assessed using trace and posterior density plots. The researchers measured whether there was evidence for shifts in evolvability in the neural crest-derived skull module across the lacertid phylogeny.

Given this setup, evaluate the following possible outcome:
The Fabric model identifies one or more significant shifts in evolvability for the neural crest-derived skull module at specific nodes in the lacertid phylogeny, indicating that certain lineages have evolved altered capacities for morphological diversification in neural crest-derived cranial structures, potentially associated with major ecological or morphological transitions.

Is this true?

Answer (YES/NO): YES